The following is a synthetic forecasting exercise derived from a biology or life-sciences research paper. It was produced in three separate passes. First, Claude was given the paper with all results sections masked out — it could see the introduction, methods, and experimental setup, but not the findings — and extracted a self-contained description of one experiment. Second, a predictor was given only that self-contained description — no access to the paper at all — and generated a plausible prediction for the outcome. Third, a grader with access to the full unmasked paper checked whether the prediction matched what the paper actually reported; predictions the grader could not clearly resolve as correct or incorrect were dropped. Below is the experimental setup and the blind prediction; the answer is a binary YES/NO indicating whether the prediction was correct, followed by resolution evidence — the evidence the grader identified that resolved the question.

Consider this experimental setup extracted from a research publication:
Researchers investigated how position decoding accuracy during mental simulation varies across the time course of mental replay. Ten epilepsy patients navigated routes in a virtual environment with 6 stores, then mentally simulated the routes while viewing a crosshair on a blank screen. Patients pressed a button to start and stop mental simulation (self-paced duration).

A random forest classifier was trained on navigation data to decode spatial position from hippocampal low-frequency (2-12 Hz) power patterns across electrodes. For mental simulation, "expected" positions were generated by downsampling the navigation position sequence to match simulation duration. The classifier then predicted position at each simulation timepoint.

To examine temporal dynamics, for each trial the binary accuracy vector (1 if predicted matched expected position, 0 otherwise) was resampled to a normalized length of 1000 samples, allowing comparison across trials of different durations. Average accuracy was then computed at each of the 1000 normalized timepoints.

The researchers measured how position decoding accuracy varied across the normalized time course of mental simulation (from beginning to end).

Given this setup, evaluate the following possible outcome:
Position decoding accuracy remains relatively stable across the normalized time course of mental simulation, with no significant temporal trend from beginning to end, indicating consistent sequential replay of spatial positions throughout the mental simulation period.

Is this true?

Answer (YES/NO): NO